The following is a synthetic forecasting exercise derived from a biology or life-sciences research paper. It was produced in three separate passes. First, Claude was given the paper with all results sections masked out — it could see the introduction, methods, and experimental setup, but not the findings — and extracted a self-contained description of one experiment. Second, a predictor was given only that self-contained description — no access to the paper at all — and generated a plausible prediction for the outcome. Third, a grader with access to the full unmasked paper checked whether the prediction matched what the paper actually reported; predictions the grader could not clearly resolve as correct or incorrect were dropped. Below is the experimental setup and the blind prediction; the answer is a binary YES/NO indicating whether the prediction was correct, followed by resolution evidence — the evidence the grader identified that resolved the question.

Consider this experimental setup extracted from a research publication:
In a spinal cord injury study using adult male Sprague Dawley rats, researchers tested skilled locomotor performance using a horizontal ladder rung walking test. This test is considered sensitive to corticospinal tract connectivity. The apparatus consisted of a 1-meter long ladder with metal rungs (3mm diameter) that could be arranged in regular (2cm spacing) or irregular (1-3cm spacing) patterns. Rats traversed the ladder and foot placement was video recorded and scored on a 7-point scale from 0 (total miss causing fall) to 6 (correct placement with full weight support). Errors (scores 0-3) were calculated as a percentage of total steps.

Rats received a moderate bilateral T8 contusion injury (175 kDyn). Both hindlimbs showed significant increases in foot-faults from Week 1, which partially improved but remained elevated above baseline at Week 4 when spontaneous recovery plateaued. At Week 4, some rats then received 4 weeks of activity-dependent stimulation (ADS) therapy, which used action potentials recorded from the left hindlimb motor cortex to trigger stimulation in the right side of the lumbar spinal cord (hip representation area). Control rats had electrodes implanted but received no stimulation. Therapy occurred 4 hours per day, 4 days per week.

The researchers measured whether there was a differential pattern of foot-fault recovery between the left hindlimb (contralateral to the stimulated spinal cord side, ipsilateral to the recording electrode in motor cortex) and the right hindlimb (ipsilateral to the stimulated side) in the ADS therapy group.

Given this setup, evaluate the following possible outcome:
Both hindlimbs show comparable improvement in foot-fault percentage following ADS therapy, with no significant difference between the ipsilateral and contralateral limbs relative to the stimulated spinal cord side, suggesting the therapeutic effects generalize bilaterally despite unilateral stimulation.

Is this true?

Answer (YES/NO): NO